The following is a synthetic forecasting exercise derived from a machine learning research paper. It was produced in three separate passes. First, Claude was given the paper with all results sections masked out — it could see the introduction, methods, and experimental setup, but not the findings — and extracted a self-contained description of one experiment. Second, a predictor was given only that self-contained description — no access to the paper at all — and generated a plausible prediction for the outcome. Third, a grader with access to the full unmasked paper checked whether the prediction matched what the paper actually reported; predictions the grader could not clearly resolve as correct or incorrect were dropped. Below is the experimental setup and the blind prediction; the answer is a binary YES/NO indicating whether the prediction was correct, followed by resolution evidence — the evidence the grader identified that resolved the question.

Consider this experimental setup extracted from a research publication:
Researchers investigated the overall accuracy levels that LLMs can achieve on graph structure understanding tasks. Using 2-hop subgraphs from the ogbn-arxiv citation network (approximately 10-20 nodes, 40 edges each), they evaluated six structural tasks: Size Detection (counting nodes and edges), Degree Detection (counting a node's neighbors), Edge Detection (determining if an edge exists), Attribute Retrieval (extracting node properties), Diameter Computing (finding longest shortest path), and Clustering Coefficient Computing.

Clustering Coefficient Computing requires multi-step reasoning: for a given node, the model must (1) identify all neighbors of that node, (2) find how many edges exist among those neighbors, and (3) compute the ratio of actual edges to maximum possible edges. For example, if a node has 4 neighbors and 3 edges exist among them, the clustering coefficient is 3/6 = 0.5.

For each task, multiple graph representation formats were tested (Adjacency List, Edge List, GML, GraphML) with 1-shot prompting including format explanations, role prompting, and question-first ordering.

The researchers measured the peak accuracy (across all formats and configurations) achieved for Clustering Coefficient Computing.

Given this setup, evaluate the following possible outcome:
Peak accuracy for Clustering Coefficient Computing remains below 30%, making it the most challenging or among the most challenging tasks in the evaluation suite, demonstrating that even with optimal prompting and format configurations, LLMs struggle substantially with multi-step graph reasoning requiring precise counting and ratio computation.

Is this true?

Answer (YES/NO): YES